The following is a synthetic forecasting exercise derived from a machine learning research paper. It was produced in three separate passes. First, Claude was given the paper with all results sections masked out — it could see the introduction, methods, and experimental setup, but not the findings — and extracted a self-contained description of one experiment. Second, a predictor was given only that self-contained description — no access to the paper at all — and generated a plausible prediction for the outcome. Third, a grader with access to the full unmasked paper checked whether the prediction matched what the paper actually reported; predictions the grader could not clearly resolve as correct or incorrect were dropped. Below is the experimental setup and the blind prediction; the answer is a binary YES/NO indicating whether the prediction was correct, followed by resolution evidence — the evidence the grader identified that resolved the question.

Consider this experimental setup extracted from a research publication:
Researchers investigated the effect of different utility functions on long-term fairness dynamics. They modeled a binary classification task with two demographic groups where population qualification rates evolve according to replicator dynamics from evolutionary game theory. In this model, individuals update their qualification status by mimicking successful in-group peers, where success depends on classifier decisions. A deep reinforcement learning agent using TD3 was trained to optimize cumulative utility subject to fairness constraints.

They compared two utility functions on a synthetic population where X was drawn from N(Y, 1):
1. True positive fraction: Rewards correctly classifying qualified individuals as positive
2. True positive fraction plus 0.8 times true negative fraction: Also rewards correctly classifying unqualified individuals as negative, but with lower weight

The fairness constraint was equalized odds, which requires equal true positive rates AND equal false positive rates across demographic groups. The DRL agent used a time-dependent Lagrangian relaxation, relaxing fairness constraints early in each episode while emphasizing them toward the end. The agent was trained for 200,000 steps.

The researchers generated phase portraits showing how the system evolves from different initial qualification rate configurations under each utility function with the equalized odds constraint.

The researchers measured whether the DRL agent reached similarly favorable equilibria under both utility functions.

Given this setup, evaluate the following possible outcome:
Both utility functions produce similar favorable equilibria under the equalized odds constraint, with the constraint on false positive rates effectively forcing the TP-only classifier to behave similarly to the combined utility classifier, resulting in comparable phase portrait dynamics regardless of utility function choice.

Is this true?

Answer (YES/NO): NO